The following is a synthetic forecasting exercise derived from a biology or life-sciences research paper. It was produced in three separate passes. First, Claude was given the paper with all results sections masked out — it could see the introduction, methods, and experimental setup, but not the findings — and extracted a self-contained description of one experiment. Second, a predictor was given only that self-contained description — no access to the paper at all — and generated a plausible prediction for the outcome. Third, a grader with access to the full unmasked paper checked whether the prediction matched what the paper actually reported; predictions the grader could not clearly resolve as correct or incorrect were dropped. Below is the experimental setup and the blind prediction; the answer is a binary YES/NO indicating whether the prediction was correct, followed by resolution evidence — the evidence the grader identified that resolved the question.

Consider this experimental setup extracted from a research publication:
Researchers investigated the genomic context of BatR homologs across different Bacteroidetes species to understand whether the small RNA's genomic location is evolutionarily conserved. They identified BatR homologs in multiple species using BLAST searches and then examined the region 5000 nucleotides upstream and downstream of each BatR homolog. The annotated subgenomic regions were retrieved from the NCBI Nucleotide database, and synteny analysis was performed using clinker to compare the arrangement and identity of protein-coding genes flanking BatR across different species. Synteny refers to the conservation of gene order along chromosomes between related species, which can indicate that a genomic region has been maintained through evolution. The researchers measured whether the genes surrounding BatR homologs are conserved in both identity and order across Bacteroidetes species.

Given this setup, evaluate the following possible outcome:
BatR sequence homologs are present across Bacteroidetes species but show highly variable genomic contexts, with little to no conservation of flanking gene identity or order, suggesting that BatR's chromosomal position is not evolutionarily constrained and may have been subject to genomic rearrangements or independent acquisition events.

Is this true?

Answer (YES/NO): NO